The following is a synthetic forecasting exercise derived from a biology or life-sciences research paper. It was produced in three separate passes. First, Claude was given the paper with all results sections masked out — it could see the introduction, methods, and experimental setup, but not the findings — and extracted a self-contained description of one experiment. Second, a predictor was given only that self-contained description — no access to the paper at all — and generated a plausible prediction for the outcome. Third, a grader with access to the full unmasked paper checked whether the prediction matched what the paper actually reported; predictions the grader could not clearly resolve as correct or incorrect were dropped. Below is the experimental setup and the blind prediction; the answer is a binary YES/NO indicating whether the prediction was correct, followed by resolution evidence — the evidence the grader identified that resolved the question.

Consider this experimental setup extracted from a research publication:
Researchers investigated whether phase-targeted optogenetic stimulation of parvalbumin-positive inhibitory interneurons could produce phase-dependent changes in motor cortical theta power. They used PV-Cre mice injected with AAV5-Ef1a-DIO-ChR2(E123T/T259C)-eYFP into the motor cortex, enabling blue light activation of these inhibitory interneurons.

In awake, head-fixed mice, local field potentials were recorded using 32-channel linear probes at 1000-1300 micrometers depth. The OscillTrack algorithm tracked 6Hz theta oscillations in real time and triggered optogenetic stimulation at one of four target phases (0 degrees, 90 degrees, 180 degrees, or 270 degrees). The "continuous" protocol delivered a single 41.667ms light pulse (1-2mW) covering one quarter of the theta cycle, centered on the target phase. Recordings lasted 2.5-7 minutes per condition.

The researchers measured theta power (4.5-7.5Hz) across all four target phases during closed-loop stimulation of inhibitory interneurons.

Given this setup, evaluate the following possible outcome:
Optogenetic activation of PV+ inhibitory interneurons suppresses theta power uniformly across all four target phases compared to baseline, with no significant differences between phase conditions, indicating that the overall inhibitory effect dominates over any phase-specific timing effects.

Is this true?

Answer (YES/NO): NO